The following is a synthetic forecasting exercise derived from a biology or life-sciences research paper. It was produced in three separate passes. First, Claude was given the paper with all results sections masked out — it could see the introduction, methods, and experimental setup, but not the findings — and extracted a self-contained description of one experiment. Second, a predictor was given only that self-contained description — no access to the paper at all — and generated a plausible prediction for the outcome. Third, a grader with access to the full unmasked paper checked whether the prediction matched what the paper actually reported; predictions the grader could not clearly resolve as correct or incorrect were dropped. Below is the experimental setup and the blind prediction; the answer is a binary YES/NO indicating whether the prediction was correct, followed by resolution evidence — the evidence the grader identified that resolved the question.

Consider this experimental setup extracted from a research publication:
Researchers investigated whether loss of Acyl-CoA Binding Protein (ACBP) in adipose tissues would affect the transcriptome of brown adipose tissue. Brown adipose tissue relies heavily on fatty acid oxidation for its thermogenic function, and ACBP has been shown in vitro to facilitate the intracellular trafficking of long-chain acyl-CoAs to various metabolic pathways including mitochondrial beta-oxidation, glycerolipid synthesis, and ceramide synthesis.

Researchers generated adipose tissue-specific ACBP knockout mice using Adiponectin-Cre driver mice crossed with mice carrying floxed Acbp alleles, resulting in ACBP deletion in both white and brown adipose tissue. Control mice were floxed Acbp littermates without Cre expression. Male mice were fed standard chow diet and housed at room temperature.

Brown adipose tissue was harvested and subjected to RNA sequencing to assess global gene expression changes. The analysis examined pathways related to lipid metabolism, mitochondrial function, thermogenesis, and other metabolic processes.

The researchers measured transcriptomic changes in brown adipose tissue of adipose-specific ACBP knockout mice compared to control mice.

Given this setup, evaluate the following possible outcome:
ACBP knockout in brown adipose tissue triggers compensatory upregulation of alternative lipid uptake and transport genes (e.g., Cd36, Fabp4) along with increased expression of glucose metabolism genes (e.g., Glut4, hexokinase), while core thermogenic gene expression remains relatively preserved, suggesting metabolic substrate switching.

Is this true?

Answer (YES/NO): NO